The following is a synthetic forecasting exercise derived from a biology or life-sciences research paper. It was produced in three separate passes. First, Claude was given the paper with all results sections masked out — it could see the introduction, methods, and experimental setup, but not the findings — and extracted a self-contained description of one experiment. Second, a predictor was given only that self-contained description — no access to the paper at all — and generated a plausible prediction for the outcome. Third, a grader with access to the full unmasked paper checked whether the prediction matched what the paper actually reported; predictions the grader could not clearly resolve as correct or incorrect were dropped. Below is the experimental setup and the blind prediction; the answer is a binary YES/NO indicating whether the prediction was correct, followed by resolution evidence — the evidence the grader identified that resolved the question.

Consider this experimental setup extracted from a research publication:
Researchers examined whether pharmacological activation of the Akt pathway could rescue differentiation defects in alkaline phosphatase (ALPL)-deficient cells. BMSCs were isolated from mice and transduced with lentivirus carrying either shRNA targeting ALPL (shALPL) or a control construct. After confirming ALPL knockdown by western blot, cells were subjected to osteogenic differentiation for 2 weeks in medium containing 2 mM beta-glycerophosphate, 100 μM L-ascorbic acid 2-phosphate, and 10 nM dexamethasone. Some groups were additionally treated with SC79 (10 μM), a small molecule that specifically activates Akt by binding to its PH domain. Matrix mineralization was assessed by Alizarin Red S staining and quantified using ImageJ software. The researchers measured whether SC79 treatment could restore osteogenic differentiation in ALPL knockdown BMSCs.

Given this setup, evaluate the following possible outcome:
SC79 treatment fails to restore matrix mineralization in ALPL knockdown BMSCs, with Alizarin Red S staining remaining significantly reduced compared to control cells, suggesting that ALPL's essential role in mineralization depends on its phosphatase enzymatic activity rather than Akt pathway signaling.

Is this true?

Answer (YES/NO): NO